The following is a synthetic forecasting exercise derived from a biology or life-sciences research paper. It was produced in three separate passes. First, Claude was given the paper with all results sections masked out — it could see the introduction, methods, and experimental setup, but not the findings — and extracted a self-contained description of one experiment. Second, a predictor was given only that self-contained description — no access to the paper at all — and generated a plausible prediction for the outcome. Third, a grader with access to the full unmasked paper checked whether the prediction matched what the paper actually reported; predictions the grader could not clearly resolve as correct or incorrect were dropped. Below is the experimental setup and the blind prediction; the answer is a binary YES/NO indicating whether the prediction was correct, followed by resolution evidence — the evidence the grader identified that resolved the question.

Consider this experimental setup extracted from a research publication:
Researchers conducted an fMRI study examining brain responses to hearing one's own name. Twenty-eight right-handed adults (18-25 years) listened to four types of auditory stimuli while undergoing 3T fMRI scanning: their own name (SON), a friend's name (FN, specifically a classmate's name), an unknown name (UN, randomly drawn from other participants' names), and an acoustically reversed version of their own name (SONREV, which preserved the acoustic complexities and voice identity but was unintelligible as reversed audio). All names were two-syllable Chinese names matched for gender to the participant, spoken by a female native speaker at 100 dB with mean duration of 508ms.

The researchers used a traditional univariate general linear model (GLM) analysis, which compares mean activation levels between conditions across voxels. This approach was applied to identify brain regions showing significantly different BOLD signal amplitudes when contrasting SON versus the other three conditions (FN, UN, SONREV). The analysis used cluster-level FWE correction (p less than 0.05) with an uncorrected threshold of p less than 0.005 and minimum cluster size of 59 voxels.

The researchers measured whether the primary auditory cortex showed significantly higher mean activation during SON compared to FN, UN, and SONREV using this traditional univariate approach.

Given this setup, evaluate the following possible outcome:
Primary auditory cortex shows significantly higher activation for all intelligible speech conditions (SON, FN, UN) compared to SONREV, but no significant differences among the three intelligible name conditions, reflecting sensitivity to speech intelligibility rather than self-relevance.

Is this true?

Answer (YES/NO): NO